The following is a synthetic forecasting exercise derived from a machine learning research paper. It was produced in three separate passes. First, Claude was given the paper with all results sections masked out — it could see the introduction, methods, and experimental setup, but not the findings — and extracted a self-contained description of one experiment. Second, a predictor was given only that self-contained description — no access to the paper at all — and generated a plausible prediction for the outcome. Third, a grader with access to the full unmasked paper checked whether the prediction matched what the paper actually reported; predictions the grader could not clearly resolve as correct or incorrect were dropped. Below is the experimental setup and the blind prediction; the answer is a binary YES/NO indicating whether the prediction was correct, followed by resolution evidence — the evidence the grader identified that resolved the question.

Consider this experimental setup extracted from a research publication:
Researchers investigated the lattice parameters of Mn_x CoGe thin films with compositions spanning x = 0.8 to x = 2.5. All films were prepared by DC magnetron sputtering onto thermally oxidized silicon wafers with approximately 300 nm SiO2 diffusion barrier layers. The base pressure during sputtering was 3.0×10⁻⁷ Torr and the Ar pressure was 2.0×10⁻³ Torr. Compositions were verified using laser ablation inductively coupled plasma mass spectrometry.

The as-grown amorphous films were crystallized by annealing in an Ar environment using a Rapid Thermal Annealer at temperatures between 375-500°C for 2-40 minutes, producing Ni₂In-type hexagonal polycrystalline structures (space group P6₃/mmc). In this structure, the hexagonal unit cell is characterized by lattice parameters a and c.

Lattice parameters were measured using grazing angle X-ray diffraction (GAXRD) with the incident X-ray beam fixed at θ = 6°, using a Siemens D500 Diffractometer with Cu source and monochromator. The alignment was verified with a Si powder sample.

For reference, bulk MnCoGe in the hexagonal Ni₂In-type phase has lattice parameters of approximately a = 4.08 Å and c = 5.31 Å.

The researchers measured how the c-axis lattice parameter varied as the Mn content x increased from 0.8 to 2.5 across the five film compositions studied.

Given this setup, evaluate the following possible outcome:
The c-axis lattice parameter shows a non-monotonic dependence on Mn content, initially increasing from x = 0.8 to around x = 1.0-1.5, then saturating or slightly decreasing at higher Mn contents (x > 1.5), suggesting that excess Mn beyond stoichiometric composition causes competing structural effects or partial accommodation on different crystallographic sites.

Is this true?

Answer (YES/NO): NO